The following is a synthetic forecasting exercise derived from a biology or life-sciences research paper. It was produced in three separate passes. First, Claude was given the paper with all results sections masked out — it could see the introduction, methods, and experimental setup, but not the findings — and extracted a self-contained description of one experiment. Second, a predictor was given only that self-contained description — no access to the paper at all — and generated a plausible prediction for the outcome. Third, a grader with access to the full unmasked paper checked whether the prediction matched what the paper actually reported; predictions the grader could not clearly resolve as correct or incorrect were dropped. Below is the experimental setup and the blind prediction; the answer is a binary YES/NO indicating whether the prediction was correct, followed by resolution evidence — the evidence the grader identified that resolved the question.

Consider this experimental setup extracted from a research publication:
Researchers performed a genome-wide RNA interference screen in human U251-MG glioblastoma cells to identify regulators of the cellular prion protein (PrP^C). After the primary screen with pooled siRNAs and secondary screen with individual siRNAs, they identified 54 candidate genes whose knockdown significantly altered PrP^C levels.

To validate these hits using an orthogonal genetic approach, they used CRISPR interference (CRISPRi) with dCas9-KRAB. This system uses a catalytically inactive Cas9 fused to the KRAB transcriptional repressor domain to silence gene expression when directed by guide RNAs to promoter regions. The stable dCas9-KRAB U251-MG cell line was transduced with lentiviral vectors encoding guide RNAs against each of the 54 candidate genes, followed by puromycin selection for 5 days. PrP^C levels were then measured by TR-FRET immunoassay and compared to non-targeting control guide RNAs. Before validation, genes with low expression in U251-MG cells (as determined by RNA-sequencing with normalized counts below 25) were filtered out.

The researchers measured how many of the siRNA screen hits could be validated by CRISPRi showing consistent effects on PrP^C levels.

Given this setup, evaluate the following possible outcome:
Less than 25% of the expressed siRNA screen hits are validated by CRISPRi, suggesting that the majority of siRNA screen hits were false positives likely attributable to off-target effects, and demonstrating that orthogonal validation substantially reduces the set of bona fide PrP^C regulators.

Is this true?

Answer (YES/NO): NO